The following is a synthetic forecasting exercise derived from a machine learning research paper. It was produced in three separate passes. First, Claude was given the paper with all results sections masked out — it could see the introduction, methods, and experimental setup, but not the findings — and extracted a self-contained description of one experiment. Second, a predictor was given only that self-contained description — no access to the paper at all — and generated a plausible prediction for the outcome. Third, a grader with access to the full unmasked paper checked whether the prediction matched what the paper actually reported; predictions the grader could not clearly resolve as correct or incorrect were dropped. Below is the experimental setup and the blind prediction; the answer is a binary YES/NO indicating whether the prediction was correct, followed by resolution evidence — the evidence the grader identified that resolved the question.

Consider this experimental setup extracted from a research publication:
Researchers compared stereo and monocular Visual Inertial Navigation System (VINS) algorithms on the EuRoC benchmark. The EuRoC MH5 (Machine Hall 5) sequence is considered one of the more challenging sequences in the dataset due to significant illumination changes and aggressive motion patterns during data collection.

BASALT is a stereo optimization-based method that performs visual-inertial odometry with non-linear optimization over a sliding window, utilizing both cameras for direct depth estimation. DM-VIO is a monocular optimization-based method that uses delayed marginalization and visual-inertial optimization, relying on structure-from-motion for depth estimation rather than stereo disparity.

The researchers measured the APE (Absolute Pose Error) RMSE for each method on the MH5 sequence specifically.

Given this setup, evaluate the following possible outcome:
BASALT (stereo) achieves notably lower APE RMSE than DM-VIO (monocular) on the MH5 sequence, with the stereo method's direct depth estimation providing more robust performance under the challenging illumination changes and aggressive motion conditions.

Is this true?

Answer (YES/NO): NO